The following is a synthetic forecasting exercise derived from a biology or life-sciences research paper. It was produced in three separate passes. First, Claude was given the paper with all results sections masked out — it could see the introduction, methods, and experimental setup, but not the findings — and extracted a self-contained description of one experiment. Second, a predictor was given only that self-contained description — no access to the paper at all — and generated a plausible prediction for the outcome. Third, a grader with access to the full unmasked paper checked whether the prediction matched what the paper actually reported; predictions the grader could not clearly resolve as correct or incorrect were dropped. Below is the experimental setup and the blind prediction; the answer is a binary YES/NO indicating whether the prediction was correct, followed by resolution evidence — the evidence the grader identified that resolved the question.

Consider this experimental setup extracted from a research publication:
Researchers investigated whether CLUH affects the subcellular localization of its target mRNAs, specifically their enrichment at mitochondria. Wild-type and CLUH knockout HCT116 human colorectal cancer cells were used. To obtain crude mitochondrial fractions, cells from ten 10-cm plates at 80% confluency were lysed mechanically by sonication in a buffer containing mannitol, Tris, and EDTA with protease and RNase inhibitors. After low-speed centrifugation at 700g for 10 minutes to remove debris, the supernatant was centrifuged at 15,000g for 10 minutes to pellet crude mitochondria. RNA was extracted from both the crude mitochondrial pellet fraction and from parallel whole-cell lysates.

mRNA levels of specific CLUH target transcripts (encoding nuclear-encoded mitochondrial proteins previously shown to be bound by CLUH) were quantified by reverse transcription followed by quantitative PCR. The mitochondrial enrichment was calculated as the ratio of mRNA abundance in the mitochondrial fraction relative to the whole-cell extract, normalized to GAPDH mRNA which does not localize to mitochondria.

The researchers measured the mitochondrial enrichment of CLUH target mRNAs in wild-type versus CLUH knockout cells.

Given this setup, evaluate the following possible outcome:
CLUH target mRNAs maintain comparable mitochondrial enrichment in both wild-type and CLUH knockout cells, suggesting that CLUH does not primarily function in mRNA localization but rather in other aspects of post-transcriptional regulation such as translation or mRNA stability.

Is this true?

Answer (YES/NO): NO